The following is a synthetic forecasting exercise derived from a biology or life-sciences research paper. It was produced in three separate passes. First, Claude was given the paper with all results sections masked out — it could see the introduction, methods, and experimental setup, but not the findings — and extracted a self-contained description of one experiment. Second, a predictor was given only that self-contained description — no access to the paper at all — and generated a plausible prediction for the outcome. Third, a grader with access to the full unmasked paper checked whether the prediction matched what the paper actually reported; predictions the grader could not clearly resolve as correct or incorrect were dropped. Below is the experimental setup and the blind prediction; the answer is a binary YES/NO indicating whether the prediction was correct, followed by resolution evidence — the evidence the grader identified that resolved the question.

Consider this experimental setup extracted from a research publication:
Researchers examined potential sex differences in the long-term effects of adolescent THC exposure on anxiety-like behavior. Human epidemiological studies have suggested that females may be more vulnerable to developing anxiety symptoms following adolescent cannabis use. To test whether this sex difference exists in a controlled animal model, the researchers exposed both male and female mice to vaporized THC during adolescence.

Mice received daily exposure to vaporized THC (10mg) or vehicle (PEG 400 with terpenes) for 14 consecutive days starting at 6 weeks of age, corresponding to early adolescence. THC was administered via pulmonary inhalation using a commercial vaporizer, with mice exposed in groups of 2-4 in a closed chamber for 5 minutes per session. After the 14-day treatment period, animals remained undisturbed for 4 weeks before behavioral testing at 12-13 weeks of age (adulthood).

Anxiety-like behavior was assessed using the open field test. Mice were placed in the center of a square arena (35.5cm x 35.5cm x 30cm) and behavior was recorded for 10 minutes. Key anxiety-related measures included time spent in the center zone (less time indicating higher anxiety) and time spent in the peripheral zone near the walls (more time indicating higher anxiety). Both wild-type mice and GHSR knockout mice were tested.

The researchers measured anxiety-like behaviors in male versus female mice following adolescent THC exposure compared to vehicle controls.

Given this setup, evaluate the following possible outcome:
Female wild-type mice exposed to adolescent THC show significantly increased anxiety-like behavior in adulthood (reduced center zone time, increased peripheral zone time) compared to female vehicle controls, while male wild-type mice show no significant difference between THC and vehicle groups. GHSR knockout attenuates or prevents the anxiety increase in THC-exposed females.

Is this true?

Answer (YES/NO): NO